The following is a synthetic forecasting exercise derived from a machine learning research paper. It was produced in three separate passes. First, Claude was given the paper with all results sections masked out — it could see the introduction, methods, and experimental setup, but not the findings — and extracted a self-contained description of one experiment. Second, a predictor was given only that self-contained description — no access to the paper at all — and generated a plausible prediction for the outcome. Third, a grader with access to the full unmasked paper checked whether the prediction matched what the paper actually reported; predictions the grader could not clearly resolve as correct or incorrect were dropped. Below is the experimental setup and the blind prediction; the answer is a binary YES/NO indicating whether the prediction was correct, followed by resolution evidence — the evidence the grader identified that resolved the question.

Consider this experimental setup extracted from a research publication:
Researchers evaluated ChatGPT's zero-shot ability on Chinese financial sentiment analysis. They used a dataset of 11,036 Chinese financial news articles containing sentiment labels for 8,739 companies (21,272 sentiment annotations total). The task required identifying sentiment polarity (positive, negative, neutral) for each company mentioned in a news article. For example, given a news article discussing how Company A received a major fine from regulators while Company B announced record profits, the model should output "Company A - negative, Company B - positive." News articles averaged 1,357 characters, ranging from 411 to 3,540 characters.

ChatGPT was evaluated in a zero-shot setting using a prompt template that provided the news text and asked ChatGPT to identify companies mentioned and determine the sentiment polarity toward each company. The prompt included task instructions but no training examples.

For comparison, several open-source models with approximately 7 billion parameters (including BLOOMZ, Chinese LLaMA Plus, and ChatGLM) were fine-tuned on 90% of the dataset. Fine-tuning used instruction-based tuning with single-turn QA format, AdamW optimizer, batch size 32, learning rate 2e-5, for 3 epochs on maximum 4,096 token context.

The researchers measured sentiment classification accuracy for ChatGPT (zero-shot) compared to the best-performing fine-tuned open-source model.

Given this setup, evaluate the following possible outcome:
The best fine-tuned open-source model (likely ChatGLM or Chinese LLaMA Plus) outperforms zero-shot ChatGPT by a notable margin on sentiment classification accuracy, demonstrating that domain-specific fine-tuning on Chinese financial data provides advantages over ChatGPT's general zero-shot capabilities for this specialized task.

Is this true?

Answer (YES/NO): YES